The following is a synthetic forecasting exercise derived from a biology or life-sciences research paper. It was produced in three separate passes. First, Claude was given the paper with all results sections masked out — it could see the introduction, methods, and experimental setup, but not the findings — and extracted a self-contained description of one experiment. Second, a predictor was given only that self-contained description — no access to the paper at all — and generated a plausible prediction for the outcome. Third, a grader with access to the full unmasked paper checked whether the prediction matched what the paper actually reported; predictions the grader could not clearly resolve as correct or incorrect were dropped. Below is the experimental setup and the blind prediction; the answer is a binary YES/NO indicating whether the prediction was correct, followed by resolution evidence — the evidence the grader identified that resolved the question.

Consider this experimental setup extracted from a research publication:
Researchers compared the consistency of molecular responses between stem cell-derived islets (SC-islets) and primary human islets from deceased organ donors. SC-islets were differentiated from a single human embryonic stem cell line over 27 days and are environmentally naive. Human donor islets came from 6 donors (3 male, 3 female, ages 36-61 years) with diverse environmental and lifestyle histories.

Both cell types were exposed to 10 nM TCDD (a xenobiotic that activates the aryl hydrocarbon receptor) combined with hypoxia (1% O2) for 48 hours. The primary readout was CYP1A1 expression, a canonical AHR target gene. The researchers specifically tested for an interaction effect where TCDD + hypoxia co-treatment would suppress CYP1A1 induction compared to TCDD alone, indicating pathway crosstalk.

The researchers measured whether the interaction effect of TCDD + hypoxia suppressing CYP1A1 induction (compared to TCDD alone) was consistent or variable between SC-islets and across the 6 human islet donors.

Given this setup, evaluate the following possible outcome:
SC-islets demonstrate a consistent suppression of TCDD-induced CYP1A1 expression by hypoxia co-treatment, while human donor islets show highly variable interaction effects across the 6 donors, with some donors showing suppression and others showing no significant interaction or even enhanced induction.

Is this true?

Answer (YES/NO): YES